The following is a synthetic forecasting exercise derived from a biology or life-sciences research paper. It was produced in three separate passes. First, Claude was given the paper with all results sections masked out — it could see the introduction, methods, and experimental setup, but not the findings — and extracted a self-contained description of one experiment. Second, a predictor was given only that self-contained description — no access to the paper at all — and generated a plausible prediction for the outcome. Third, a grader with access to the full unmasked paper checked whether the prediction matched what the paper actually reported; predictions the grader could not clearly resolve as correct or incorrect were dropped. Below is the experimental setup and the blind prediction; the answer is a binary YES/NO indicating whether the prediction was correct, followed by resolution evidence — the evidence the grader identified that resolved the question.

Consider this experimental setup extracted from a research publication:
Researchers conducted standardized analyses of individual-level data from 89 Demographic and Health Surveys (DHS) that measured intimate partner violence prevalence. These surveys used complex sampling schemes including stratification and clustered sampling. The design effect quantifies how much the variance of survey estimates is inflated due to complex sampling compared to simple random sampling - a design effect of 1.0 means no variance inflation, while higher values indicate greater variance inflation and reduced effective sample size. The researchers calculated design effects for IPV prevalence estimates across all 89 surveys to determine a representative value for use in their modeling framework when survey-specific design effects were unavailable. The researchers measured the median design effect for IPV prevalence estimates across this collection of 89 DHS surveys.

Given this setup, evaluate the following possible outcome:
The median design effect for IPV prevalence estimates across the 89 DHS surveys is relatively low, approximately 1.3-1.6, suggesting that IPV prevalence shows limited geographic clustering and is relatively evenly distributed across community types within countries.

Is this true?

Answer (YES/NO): NO